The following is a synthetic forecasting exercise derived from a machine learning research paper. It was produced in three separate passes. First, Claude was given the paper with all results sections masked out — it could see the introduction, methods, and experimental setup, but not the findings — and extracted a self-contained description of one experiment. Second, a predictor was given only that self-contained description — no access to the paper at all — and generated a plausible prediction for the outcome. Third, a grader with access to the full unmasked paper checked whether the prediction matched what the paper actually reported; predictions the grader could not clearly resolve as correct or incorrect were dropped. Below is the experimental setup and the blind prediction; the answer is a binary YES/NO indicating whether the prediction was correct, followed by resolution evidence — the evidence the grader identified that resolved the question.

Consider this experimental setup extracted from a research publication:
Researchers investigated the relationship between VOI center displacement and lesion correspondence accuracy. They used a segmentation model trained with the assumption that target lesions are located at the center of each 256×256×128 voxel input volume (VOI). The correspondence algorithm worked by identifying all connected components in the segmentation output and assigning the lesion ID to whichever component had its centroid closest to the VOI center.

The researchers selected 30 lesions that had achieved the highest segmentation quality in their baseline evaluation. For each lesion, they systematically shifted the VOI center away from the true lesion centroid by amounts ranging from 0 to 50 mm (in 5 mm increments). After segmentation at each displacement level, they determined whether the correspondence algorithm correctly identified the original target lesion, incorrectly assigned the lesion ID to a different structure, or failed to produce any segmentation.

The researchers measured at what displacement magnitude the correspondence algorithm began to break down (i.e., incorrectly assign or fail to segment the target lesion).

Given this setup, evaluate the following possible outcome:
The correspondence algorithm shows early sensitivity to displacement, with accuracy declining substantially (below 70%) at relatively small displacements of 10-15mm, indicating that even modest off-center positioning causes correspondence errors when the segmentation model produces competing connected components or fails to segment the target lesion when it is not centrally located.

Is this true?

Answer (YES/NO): YES